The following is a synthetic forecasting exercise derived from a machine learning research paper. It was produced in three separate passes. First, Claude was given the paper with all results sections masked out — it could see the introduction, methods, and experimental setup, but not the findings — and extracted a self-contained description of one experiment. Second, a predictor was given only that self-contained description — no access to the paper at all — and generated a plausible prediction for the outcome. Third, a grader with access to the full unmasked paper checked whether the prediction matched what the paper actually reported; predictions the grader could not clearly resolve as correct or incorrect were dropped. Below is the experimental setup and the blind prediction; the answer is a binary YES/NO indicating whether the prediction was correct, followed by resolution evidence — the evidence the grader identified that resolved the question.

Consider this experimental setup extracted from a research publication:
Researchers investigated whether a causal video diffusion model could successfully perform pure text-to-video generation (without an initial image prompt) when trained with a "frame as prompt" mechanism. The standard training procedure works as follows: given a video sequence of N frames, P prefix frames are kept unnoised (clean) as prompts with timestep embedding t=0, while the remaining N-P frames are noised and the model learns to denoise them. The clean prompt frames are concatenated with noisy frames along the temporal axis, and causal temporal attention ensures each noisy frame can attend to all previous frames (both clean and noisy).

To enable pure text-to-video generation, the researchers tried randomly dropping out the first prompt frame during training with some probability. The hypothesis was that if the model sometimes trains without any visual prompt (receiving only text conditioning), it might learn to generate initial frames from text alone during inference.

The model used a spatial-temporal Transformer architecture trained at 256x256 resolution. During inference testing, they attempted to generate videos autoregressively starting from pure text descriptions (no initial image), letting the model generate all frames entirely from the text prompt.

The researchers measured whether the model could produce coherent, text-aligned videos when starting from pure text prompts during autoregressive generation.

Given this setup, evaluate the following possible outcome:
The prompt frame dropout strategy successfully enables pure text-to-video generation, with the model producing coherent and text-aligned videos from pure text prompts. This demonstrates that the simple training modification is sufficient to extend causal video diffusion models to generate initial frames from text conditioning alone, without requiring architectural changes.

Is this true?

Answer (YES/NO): NO